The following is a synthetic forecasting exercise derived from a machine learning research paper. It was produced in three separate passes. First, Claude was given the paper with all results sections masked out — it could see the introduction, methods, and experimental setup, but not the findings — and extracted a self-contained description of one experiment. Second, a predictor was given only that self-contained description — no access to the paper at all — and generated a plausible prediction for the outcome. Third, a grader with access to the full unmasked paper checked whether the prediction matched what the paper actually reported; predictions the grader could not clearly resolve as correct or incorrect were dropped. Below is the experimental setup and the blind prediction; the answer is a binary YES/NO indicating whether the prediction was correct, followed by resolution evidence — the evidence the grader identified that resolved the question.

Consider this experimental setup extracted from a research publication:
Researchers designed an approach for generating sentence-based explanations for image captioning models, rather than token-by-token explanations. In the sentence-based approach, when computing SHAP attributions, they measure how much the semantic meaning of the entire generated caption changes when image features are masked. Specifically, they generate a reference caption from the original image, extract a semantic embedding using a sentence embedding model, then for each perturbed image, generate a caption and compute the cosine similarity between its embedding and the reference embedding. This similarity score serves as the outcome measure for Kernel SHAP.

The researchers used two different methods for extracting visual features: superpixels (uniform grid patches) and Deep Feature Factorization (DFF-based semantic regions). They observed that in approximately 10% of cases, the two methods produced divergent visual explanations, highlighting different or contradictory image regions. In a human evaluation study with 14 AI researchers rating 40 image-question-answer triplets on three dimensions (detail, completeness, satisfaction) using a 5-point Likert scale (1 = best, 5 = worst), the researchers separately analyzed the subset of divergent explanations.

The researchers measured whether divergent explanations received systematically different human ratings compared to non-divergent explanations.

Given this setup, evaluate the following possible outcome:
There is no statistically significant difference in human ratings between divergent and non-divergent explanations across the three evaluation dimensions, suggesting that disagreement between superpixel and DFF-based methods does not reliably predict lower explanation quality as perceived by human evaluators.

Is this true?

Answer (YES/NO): YES